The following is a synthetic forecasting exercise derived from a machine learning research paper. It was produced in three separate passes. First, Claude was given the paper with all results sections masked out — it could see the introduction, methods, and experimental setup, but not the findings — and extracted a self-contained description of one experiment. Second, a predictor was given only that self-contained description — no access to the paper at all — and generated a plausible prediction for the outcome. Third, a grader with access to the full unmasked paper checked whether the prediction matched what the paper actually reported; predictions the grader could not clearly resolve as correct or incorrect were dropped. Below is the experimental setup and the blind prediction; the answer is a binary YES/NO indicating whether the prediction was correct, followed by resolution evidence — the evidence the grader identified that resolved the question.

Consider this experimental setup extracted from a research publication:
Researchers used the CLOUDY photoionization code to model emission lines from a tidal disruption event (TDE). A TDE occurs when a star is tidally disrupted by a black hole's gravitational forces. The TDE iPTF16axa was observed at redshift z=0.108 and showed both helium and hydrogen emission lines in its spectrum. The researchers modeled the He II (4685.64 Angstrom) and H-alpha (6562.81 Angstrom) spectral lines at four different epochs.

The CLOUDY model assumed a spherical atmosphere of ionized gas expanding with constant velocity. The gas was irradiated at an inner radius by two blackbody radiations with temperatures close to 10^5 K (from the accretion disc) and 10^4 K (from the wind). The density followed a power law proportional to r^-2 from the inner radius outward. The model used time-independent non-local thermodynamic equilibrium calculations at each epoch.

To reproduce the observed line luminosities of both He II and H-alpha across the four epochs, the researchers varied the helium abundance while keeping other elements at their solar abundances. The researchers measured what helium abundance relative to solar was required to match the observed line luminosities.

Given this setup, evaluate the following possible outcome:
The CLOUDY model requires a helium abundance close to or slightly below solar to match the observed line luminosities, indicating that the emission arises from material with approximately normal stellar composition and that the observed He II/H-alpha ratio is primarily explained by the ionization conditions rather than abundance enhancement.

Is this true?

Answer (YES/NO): NO